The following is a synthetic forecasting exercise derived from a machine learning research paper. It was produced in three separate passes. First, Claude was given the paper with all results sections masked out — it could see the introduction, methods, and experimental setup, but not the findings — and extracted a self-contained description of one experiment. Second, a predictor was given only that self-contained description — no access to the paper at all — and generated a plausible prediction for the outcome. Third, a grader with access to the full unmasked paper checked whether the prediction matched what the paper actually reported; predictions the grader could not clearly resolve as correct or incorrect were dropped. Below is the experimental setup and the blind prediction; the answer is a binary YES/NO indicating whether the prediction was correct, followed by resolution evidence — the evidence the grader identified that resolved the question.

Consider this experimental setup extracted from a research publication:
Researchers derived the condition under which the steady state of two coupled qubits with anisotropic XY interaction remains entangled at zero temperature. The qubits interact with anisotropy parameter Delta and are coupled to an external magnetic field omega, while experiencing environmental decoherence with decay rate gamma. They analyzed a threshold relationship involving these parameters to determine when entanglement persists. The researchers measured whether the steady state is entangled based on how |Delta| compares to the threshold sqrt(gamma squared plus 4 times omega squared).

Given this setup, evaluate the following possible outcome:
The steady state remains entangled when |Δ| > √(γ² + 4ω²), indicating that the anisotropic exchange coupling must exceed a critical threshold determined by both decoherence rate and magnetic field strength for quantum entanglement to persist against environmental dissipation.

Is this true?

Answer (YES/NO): NO